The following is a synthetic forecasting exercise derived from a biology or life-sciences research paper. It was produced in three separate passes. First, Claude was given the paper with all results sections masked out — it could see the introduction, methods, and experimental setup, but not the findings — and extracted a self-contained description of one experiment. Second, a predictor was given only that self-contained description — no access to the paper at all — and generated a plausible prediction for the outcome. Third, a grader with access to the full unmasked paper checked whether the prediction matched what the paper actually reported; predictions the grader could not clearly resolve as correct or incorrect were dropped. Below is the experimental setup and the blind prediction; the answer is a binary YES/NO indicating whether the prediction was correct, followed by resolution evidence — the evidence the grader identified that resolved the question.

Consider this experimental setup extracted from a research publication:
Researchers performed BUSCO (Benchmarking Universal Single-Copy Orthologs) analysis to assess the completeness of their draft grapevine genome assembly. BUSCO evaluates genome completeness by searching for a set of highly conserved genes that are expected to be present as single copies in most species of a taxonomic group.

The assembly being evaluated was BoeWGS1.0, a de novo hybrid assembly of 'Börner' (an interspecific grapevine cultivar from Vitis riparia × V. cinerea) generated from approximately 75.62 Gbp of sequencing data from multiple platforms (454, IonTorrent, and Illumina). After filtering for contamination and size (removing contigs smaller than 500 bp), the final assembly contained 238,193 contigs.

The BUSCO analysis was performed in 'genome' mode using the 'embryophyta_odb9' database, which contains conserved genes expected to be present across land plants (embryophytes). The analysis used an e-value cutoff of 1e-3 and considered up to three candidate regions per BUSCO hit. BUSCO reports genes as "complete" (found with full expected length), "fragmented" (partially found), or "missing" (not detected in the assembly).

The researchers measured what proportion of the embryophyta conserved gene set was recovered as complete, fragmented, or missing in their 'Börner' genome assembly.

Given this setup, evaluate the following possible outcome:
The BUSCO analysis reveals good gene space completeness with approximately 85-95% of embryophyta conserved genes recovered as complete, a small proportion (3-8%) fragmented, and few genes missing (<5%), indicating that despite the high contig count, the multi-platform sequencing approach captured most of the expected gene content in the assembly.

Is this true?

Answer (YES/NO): NO